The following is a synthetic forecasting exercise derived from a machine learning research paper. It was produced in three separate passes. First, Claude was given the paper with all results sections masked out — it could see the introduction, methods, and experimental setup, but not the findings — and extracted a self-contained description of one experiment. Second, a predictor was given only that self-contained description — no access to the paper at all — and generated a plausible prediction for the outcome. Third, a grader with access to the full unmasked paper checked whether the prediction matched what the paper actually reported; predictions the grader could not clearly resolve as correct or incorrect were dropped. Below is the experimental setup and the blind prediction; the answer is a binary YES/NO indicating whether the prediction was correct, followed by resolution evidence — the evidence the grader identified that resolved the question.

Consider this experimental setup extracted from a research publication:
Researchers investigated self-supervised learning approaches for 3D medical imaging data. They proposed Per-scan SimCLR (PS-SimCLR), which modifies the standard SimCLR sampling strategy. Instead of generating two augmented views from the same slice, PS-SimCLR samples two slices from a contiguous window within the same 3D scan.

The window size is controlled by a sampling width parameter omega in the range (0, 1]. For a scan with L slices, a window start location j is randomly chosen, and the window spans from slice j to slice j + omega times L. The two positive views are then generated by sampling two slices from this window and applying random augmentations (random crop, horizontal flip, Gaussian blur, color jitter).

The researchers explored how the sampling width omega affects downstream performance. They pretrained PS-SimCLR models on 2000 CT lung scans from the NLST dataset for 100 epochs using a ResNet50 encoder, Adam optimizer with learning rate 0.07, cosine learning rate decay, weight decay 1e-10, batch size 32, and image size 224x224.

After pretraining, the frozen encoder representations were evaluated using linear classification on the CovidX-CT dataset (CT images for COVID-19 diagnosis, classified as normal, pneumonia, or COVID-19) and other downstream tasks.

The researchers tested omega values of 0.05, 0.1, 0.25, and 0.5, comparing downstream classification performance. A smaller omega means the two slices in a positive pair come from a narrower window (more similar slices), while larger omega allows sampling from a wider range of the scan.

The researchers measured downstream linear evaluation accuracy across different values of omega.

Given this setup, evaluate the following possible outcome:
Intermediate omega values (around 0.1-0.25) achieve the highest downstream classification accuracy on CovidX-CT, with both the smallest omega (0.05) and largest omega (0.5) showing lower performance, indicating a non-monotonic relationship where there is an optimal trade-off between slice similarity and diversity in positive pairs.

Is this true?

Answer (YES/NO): NO